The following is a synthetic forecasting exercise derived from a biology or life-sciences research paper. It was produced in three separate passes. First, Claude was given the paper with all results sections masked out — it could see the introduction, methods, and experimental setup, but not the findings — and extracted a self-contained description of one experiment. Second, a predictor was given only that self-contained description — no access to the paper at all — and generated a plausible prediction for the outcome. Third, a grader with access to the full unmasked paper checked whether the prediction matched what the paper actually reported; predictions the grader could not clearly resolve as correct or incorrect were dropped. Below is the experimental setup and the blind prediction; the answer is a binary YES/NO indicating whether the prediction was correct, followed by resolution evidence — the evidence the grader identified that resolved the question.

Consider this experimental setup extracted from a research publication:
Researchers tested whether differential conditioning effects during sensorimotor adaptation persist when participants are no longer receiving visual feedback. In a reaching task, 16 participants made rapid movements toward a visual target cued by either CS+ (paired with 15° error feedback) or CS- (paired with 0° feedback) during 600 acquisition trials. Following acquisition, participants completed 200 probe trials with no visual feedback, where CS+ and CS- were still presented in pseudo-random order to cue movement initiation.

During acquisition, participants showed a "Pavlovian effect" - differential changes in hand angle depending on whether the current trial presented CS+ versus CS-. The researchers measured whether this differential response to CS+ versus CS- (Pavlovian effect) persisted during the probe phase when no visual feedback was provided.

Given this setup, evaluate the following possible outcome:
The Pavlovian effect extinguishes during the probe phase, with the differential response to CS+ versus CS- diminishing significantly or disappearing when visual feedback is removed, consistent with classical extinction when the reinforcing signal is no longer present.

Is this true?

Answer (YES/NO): NO